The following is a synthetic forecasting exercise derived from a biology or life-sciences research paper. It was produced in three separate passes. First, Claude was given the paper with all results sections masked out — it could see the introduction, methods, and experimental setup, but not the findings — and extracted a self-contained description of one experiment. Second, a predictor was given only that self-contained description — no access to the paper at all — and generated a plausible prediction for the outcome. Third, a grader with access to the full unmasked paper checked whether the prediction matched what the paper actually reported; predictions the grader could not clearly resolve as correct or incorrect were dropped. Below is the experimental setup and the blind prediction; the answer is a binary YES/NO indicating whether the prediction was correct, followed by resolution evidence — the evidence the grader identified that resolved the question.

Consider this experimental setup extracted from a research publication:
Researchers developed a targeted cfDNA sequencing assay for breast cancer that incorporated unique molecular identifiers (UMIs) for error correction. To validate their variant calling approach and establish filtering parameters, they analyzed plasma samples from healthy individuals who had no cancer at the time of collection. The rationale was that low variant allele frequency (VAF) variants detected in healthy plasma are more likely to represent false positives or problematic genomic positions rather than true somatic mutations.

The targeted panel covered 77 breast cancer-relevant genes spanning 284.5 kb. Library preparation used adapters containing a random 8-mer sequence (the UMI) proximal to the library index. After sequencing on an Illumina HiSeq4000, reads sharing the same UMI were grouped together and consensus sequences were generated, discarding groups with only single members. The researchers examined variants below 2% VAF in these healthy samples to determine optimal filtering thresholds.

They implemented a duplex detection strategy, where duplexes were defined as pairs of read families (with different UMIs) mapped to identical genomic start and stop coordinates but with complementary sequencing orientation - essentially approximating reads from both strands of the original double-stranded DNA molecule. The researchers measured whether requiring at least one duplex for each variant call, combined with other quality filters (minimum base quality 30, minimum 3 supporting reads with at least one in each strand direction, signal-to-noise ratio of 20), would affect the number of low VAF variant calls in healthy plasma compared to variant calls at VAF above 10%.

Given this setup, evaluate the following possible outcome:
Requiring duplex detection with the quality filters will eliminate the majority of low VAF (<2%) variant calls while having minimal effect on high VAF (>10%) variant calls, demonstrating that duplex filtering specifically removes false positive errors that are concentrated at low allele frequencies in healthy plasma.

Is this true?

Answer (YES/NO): YES